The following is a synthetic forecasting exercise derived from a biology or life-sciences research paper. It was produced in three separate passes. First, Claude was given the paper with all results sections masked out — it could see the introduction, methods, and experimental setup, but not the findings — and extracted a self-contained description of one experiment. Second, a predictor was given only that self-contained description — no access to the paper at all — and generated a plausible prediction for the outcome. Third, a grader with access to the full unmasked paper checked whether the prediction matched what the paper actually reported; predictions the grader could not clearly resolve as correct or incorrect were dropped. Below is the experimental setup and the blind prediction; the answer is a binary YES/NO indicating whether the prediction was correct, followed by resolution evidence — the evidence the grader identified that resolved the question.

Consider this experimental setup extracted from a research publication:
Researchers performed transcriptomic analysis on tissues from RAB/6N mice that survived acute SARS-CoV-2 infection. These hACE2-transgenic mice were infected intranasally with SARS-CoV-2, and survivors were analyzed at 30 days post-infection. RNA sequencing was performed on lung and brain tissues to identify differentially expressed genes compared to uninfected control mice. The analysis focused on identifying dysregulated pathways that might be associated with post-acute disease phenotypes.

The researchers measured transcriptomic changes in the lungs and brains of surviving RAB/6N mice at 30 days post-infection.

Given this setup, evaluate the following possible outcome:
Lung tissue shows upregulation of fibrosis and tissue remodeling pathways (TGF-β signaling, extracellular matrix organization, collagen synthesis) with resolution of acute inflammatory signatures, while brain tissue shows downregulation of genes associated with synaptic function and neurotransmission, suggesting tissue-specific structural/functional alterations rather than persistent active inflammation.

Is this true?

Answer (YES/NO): NO